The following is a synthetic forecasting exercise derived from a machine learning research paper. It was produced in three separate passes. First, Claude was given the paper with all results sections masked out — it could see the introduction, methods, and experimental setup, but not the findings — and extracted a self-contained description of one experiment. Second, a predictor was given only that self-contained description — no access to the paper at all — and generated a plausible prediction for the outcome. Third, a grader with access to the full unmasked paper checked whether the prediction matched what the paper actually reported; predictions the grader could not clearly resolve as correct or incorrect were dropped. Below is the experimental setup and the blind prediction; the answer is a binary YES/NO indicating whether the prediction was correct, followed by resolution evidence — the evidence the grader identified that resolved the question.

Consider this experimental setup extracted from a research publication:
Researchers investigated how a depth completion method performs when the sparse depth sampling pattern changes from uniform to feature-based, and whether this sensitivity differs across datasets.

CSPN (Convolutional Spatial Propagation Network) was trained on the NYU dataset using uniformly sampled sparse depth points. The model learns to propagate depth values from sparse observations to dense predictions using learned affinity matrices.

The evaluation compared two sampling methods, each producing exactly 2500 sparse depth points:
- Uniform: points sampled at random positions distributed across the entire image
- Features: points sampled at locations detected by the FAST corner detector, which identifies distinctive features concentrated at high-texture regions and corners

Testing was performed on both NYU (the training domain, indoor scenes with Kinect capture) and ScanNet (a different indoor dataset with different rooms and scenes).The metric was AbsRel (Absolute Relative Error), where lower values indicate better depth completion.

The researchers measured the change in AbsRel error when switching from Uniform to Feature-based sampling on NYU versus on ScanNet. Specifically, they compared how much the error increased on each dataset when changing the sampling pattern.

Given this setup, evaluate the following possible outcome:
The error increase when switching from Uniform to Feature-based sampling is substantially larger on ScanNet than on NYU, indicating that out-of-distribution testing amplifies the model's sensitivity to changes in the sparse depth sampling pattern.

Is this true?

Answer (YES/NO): YES